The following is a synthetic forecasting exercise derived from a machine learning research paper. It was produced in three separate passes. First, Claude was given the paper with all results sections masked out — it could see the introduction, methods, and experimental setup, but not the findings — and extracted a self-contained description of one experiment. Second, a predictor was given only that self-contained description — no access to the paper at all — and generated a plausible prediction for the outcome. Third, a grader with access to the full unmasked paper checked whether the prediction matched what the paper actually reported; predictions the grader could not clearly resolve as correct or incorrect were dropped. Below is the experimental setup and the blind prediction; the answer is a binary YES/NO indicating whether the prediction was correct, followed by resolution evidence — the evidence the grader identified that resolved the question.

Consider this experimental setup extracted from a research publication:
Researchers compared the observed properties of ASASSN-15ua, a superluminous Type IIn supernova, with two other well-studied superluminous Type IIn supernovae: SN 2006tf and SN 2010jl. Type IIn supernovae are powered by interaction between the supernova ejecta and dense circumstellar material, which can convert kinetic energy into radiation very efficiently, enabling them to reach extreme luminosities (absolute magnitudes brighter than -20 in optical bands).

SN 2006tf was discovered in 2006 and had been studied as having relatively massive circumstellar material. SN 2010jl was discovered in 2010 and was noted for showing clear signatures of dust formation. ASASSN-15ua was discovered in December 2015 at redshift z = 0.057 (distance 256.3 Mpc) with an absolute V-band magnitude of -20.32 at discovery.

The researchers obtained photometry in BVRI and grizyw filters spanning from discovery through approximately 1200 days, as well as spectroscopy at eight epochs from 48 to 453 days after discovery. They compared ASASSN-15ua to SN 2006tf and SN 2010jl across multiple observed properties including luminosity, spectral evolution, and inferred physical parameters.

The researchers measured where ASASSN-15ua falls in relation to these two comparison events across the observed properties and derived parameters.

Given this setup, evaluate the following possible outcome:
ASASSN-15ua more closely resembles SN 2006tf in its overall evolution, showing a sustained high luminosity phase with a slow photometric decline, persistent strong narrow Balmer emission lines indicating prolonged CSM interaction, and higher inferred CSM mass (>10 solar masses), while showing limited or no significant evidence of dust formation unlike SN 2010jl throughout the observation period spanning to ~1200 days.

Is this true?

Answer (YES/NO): NO